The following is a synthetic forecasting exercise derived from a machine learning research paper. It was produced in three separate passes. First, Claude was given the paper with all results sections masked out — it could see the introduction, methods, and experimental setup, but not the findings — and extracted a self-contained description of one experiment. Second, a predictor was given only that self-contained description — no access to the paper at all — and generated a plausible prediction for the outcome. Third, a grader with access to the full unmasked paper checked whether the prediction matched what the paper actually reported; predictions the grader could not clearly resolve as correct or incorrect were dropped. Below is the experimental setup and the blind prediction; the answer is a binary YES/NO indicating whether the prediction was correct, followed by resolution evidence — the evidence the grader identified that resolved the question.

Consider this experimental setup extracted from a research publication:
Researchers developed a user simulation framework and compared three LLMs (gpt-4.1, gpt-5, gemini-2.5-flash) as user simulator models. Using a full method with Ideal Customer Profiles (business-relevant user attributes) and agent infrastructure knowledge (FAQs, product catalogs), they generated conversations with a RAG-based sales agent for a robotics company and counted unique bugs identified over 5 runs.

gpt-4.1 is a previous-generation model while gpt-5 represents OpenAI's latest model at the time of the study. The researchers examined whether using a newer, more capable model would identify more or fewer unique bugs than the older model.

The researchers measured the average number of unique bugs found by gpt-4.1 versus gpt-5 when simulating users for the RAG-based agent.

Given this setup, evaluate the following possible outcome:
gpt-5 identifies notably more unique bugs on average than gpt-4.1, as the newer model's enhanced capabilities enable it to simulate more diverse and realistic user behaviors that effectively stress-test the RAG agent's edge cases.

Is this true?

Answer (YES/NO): NO